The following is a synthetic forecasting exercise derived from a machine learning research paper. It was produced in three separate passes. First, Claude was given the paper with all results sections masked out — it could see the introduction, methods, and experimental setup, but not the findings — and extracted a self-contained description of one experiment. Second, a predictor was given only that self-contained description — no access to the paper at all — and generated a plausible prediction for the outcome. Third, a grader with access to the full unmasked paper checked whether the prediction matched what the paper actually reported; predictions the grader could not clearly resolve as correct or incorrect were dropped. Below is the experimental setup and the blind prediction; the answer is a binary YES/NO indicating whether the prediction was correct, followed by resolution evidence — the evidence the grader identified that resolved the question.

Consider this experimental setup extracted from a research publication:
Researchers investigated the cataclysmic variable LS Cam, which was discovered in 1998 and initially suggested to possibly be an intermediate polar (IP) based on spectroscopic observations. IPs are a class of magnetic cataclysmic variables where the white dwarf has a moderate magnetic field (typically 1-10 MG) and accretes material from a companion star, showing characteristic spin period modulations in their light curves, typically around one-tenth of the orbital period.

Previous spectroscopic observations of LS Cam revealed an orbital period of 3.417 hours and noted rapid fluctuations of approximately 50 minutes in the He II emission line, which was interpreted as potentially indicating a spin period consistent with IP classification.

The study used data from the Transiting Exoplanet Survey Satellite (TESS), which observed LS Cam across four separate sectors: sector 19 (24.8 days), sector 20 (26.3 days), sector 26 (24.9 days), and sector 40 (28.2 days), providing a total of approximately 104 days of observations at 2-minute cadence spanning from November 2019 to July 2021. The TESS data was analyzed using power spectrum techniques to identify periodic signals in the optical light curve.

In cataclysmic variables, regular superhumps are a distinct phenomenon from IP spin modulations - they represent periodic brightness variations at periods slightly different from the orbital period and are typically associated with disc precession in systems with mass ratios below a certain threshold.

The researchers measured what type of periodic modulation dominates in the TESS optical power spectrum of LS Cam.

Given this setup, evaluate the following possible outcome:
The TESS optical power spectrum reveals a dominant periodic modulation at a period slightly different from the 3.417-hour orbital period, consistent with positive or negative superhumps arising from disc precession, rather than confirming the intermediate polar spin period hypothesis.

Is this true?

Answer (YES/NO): YES